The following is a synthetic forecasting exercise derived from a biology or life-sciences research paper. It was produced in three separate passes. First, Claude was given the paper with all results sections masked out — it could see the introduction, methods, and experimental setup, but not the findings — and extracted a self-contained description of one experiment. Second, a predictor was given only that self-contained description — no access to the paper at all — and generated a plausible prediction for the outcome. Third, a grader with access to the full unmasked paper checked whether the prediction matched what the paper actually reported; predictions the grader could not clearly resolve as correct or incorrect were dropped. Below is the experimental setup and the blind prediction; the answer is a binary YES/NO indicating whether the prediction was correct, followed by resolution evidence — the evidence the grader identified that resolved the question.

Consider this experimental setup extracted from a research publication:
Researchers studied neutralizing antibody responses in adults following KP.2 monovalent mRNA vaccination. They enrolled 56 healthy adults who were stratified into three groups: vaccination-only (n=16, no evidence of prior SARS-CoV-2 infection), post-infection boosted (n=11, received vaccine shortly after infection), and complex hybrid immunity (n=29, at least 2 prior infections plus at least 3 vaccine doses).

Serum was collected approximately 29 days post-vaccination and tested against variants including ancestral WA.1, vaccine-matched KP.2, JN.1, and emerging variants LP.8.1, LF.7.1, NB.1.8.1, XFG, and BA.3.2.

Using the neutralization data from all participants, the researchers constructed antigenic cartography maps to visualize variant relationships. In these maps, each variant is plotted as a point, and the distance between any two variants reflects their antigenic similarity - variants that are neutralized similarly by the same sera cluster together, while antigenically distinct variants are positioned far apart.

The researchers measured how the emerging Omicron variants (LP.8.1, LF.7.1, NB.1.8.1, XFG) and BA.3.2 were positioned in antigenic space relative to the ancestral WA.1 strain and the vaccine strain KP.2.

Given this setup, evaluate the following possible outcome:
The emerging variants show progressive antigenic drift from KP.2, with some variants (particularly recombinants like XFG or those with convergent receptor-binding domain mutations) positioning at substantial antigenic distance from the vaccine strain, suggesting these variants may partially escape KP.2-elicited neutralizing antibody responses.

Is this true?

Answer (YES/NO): YES